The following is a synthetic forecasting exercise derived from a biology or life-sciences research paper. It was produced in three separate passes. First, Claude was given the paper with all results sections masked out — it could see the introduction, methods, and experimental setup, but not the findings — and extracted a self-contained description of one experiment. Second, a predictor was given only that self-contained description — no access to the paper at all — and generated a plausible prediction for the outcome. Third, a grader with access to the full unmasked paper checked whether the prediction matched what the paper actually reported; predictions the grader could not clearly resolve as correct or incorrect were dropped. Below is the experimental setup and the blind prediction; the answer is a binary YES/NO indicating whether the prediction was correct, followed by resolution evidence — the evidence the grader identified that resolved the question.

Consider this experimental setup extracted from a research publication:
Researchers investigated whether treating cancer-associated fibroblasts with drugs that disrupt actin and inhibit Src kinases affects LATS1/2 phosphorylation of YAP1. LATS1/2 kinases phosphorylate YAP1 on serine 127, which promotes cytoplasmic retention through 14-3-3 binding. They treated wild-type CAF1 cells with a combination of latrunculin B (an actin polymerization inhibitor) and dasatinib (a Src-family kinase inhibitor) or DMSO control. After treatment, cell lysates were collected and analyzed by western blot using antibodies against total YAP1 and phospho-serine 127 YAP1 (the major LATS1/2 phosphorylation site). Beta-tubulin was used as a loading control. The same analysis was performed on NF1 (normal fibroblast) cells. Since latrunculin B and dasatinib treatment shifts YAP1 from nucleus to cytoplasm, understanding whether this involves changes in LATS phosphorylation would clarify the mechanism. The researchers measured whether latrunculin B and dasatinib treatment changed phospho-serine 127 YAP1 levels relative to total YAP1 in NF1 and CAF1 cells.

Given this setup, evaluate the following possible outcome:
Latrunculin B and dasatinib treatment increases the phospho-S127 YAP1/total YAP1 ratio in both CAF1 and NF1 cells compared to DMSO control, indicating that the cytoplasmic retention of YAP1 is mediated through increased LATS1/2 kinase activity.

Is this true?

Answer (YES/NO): NO